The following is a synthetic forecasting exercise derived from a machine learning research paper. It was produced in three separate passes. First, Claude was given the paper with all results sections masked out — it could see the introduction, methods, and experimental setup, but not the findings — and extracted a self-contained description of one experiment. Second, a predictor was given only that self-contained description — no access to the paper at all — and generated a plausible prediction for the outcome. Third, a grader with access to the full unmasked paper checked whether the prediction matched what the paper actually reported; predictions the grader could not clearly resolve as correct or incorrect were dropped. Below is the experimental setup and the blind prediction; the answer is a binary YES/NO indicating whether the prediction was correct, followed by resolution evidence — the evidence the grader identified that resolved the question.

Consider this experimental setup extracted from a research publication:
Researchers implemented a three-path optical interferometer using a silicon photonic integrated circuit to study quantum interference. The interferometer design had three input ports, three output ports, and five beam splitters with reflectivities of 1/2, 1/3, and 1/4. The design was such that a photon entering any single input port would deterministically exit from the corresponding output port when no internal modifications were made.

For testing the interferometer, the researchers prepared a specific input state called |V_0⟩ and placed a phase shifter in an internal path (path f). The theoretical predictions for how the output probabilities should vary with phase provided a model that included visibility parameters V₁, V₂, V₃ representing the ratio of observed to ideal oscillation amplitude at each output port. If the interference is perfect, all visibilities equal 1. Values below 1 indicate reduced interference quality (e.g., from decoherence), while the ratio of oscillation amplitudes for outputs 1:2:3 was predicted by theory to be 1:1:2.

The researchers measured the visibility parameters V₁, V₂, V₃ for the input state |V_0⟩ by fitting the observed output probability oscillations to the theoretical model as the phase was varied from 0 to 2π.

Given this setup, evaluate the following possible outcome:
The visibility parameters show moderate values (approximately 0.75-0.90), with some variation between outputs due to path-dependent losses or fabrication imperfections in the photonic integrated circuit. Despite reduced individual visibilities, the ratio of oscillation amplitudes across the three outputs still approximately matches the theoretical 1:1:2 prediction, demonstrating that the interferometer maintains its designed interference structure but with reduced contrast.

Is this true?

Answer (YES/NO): NO